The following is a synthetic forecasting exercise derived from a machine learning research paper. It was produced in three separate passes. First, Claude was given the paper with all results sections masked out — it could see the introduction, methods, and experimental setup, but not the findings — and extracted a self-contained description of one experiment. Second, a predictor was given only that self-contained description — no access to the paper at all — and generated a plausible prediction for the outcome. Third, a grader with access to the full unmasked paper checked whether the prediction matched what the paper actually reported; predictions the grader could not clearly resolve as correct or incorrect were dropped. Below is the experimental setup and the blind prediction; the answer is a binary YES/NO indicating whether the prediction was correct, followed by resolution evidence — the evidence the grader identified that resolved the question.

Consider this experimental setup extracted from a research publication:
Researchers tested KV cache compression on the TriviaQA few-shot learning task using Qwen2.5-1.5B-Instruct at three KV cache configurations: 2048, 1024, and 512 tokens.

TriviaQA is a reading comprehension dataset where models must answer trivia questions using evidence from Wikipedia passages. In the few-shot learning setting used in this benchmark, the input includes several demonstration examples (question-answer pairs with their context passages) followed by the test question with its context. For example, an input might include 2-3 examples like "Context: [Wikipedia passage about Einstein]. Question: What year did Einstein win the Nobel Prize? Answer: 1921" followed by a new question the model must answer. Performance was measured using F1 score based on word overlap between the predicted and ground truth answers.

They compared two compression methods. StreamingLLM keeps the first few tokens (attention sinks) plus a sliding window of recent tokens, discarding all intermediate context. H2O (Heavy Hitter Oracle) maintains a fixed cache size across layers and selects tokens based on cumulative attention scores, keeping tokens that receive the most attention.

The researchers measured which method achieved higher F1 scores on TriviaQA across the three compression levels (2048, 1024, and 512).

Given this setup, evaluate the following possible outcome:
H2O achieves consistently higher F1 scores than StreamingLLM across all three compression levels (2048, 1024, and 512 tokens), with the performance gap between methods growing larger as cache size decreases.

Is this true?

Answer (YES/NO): NO